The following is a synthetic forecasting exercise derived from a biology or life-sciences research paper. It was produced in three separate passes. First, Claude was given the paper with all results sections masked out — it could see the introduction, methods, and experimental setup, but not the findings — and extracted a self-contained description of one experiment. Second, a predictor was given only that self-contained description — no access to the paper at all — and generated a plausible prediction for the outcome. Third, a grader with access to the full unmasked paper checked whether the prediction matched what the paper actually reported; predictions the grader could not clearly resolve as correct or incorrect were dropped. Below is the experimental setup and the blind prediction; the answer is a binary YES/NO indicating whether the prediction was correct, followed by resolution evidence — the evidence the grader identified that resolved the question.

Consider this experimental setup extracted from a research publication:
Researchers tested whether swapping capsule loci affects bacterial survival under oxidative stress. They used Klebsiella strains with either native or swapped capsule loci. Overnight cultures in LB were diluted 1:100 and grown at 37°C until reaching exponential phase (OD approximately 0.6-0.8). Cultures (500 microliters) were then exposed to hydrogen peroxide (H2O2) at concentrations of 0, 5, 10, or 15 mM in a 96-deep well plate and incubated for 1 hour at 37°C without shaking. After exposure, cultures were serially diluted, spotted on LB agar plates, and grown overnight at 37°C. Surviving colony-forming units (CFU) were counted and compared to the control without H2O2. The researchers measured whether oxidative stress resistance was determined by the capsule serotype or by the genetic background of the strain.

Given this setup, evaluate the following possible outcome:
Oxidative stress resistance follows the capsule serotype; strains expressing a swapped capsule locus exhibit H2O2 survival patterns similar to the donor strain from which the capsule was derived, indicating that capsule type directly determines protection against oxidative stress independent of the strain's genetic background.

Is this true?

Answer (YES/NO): NO